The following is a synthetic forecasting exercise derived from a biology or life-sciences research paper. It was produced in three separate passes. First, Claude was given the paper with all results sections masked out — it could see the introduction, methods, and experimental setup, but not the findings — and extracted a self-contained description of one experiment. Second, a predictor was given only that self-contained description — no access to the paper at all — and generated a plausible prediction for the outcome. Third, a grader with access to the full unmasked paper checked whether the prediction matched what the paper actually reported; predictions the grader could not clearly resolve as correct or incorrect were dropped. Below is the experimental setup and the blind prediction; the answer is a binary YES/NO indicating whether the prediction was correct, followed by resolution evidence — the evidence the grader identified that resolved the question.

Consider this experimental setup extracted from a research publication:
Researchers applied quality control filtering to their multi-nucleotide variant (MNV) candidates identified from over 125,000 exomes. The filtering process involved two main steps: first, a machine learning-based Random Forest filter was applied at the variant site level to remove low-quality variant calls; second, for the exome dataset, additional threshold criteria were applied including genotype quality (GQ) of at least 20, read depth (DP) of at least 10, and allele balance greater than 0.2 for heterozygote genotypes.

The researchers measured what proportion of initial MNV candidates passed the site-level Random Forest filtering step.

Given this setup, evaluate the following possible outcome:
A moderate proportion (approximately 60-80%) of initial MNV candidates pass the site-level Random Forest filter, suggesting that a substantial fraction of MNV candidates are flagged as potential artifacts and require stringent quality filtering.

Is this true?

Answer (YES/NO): NO